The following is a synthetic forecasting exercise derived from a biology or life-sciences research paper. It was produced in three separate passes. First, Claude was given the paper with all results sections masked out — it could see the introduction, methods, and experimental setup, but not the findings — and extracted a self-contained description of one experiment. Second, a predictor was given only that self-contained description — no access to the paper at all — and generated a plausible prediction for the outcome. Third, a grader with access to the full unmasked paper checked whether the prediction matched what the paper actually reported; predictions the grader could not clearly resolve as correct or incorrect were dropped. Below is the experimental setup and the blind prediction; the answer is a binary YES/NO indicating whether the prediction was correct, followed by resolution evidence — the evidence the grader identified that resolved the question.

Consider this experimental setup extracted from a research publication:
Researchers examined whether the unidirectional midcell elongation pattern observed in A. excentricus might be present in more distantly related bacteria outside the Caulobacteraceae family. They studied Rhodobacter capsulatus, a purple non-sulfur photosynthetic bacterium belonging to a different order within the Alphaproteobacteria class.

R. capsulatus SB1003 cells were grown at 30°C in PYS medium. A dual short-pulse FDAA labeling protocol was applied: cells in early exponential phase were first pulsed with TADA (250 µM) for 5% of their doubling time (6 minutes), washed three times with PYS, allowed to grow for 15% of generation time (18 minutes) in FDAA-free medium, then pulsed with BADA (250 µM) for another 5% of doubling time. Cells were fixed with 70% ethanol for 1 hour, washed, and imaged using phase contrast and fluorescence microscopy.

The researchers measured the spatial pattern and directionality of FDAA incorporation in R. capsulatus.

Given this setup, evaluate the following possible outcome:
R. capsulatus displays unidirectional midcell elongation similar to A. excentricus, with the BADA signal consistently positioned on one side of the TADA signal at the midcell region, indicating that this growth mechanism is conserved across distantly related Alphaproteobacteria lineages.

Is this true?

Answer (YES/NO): YES